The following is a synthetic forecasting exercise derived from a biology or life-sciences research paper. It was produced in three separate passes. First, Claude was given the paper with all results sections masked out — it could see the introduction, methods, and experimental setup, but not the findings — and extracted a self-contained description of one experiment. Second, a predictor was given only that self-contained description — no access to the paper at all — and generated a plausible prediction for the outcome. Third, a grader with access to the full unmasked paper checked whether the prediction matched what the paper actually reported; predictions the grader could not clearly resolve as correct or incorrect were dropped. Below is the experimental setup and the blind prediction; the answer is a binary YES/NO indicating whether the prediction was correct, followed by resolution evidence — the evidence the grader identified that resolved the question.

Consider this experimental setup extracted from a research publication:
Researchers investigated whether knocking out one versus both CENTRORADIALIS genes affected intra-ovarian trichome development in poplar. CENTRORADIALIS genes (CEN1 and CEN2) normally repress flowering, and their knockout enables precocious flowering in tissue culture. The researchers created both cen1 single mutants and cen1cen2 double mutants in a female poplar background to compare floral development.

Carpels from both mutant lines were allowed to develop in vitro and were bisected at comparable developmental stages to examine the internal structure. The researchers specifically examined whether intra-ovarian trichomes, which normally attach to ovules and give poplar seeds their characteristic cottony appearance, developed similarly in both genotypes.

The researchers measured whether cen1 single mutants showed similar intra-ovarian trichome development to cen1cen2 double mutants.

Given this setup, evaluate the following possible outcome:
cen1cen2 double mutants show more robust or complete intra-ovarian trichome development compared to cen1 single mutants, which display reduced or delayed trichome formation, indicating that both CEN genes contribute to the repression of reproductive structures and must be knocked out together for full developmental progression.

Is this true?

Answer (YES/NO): NO